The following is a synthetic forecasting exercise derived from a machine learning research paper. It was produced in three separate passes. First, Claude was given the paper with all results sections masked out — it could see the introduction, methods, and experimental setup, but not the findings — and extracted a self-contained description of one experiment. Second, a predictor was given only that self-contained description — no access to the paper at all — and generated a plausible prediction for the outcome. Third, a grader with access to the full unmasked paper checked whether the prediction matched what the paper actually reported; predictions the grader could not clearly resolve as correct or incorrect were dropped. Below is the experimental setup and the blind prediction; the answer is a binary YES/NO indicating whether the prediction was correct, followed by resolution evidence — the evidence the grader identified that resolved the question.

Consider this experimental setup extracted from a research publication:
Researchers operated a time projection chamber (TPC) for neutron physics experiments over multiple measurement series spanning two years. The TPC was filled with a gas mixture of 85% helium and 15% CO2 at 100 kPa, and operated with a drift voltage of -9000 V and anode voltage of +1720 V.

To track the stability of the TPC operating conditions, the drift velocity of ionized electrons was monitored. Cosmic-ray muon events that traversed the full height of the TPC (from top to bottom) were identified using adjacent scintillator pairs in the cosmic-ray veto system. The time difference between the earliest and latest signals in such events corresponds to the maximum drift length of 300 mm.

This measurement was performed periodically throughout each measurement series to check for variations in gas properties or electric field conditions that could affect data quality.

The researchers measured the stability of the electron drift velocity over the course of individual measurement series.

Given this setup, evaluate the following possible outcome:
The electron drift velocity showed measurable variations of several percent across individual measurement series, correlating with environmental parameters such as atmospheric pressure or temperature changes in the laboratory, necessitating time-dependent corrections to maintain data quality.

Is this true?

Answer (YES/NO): NO